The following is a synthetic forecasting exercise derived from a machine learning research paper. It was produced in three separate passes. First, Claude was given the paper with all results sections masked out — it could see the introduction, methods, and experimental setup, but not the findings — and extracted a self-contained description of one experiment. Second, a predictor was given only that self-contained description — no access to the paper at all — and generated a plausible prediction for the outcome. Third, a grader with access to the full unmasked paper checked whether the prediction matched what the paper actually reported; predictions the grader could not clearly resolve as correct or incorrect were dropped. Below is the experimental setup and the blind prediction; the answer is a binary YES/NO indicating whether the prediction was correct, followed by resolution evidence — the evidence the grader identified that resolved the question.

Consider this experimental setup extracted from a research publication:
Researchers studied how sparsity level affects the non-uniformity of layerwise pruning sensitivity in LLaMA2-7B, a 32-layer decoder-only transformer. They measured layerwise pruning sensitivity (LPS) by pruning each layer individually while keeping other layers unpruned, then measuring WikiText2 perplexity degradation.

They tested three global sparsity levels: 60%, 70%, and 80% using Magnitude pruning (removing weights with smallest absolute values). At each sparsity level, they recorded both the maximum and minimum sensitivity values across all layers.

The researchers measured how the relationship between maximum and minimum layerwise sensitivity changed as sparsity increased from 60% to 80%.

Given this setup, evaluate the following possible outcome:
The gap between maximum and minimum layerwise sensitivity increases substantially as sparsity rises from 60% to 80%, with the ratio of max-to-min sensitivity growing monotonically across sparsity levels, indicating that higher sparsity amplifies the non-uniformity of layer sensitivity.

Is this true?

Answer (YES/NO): NO